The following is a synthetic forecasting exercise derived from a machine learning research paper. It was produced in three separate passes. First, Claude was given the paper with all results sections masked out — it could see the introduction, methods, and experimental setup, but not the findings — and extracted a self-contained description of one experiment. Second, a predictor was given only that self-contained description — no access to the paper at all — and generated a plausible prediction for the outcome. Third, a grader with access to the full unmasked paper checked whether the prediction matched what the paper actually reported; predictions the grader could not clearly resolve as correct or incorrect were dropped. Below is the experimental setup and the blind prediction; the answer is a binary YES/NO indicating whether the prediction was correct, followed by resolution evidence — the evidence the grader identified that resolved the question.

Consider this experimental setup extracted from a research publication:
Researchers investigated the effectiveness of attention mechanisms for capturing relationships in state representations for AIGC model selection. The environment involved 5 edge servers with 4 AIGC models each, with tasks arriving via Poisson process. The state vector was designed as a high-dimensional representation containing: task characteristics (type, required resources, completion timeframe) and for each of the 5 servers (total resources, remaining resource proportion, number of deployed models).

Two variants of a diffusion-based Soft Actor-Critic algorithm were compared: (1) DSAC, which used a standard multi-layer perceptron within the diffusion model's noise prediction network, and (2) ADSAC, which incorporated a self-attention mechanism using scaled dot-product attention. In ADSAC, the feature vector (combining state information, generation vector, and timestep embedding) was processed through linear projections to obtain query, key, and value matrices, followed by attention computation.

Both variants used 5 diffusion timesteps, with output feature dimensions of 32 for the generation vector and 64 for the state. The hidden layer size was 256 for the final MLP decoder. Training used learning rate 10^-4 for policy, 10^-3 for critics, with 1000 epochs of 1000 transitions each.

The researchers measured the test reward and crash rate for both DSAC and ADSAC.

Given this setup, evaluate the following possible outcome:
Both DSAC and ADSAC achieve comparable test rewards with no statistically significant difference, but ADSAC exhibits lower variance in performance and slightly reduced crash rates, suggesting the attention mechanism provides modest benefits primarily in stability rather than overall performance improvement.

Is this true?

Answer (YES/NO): NO